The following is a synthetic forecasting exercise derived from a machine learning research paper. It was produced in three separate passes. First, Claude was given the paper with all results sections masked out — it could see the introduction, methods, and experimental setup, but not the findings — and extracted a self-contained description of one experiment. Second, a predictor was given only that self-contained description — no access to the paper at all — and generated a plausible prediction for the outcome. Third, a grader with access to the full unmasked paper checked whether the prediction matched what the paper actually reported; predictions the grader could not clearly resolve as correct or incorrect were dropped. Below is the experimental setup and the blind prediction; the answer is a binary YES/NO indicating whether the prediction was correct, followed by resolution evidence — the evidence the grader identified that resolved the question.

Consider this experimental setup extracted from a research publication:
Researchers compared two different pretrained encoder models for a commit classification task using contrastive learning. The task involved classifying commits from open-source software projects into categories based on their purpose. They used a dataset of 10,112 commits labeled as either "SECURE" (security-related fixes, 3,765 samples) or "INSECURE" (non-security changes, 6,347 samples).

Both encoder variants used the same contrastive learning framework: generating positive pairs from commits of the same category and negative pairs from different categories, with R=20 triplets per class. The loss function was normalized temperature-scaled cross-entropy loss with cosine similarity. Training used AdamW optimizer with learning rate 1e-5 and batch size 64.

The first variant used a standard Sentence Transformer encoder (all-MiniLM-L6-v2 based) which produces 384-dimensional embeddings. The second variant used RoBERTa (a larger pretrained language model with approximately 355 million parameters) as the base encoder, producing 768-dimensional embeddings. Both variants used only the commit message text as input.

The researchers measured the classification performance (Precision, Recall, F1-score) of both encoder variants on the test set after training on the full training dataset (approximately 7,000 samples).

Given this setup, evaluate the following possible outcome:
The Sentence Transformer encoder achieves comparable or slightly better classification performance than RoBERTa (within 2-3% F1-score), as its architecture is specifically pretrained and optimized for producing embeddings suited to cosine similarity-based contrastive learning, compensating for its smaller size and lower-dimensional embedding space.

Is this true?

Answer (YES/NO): NO